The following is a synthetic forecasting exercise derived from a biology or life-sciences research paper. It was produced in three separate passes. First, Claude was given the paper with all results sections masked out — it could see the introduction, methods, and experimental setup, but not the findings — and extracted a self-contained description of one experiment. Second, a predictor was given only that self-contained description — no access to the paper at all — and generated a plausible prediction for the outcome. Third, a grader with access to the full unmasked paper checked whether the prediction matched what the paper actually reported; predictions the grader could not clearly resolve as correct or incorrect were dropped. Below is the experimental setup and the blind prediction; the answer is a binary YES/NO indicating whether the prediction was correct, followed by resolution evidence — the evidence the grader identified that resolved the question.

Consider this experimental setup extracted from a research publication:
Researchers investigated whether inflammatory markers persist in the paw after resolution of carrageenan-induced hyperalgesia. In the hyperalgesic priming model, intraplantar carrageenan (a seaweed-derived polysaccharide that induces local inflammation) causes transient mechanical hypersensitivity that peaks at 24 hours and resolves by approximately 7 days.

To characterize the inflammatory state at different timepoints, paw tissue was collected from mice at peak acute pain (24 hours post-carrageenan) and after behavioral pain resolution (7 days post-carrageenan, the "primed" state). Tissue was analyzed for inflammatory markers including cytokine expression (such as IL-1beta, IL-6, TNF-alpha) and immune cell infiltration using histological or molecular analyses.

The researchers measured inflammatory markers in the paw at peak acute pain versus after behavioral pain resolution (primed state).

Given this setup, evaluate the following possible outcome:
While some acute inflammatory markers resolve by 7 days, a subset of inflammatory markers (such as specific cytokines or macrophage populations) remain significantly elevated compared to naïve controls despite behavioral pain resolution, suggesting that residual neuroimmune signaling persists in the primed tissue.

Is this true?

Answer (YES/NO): NO